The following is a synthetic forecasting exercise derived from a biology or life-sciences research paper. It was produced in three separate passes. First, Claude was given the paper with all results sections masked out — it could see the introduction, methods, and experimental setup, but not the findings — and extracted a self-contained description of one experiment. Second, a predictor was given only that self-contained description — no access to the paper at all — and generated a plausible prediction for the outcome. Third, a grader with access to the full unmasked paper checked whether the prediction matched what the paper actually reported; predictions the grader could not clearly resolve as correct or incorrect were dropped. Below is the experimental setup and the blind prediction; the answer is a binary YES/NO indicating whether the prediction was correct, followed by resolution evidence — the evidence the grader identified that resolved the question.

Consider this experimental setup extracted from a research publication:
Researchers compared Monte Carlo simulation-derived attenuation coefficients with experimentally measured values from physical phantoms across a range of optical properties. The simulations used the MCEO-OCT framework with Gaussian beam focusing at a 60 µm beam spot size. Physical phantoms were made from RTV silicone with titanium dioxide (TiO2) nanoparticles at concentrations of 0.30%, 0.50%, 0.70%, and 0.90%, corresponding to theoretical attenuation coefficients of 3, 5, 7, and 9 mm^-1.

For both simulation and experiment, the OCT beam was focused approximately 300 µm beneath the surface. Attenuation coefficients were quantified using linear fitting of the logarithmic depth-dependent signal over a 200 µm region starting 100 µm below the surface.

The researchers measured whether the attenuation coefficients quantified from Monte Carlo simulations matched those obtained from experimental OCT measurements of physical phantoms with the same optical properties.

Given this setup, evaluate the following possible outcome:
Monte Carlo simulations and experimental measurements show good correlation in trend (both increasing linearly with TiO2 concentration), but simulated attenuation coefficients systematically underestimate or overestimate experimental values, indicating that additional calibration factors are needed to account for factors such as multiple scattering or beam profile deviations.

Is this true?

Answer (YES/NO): NO